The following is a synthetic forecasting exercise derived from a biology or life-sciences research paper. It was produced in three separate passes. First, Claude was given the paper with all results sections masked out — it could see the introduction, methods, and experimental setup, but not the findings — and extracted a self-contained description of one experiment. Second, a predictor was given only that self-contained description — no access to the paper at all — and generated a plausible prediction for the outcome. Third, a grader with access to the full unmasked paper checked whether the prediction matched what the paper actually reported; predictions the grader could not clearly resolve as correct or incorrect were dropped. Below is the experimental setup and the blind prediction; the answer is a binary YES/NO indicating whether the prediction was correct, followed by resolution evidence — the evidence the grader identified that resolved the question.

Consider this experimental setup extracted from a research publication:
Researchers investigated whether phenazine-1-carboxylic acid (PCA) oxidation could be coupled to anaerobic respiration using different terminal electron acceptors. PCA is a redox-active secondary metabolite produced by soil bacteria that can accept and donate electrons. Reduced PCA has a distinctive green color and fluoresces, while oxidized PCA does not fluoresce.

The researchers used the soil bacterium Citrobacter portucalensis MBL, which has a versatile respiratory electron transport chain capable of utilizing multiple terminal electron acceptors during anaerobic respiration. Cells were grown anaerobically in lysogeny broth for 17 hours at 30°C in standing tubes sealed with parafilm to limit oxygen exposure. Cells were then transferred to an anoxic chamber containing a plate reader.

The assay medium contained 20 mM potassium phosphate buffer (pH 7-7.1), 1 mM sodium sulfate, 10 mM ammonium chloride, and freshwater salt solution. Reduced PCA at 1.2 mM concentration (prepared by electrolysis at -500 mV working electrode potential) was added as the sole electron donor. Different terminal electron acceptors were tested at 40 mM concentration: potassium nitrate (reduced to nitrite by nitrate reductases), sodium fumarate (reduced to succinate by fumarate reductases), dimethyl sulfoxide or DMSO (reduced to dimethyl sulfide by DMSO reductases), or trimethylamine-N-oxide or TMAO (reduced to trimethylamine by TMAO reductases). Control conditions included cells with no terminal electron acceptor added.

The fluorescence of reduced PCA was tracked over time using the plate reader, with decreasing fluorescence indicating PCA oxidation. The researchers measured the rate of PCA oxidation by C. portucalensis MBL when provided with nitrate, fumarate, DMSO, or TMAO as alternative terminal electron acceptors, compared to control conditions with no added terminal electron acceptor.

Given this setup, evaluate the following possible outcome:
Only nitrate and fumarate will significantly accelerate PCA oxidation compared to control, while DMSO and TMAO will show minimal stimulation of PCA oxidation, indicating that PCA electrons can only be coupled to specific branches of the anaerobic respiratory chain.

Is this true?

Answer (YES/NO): NO